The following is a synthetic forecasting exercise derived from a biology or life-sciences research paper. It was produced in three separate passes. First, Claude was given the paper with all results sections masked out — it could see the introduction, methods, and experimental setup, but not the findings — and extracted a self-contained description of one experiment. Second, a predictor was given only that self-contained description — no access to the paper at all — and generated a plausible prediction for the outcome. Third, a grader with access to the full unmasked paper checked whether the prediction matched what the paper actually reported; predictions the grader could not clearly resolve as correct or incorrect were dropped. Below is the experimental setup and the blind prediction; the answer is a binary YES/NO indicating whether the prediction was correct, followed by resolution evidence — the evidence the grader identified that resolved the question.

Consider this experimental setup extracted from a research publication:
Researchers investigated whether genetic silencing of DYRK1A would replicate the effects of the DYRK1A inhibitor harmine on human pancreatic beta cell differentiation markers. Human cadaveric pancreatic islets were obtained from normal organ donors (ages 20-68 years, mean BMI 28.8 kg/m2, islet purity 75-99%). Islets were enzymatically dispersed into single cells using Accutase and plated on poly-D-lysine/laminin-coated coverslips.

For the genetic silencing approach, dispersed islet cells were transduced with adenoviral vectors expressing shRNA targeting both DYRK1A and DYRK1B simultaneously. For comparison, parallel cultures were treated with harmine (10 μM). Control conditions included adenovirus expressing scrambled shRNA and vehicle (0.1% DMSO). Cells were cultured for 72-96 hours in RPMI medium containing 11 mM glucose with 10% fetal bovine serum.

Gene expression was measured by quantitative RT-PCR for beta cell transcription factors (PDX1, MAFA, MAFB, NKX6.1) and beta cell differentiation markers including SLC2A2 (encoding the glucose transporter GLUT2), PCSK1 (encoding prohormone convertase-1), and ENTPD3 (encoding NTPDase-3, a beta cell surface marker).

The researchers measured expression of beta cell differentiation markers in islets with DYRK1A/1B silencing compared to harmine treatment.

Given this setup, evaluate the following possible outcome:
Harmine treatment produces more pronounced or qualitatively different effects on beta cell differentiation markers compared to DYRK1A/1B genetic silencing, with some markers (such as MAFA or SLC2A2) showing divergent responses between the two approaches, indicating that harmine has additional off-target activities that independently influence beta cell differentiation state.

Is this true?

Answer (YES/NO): YES